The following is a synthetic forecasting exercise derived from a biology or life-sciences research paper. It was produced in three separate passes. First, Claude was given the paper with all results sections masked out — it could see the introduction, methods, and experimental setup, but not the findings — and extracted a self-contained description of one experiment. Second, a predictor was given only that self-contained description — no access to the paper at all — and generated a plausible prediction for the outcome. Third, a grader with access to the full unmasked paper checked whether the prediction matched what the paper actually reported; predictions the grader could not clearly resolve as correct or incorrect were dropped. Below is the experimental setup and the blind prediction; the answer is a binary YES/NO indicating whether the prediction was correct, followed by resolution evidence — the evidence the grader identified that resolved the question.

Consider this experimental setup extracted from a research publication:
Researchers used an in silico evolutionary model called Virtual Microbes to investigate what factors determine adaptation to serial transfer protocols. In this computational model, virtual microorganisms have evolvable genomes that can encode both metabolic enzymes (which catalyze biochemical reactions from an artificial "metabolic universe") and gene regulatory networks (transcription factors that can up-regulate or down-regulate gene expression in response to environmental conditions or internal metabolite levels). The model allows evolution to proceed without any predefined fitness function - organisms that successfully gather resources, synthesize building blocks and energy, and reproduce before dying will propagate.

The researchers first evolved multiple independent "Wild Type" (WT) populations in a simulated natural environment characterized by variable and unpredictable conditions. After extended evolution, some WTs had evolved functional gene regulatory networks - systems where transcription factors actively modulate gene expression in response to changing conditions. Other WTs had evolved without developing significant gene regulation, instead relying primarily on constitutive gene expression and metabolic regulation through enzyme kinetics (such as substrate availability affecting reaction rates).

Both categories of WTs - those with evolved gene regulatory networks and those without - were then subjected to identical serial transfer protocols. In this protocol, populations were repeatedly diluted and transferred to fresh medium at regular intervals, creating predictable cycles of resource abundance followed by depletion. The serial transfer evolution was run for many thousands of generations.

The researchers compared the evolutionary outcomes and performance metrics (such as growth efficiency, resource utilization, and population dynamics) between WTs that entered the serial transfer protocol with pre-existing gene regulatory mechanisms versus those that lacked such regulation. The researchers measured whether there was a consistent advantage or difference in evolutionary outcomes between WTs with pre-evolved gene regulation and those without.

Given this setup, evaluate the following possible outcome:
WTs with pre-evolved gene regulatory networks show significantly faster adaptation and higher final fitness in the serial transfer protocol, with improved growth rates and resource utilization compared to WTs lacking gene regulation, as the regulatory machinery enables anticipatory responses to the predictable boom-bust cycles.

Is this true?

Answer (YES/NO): NO